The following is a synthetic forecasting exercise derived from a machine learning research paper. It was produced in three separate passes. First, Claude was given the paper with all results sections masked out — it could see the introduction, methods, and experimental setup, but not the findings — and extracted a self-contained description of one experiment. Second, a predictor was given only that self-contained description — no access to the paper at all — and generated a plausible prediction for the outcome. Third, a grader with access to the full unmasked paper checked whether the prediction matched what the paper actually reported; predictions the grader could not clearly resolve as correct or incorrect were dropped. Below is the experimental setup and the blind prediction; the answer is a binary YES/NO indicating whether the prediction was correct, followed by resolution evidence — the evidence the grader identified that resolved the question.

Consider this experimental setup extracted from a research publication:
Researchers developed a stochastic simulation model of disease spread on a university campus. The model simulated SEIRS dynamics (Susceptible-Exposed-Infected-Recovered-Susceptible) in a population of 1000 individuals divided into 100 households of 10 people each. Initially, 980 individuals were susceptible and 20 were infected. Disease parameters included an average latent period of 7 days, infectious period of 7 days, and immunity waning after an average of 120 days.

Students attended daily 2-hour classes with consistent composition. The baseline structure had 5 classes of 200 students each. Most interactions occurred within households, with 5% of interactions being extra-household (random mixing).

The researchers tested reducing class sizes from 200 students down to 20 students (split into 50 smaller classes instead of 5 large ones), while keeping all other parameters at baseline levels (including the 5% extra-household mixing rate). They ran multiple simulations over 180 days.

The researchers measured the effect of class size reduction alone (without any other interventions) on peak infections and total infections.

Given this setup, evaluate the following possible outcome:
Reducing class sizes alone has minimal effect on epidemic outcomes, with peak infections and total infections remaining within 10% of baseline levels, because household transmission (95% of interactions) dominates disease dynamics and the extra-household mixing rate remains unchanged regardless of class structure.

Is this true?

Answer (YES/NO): NO